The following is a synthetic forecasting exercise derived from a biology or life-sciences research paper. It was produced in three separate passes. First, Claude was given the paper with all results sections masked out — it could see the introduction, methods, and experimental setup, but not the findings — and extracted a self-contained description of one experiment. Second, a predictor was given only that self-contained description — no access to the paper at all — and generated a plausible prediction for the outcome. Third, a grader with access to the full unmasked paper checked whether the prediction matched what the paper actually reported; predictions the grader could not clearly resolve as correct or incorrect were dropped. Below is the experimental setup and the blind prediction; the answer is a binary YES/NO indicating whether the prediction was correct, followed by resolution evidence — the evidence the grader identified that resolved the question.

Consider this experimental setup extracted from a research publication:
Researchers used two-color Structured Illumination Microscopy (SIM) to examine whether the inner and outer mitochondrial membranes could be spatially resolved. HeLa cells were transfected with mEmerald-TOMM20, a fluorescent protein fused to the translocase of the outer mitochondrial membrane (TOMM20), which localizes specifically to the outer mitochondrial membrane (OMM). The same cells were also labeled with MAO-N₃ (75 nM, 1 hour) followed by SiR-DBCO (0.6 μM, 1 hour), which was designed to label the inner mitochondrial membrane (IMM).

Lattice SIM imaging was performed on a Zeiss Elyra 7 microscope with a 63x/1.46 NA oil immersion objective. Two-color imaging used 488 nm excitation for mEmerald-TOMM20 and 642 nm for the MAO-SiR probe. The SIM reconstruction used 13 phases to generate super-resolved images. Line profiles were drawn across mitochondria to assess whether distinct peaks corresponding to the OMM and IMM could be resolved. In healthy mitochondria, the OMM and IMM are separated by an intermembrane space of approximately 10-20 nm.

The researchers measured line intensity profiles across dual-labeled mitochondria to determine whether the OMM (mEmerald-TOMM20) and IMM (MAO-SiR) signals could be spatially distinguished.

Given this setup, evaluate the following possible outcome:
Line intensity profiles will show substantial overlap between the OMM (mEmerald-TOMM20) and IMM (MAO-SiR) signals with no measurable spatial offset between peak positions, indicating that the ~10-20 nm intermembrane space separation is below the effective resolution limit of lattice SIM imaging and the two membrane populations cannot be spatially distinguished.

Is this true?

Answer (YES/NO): NO